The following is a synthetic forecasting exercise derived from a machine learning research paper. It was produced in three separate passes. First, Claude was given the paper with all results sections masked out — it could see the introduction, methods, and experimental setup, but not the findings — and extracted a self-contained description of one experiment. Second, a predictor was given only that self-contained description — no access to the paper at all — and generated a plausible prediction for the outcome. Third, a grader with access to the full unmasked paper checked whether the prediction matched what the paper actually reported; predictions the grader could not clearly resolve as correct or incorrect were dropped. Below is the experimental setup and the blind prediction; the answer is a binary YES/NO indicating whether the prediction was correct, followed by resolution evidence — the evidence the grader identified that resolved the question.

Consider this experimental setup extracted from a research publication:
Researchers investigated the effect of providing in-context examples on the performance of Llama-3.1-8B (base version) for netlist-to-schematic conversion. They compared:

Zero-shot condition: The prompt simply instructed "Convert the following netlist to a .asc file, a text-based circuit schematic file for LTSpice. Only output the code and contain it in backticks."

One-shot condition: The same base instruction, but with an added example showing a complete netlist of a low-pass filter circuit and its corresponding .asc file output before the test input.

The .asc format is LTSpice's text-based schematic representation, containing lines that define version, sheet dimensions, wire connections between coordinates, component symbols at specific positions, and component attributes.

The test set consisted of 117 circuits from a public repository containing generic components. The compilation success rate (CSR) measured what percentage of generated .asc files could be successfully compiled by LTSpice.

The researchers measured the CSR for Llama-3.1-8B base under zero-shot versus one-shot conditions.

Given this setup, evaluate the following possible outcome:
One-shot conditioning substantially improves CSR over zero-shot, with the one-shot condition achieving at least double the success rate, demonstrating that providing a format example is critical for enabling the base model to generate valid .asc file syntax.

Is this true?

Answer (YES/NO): YES